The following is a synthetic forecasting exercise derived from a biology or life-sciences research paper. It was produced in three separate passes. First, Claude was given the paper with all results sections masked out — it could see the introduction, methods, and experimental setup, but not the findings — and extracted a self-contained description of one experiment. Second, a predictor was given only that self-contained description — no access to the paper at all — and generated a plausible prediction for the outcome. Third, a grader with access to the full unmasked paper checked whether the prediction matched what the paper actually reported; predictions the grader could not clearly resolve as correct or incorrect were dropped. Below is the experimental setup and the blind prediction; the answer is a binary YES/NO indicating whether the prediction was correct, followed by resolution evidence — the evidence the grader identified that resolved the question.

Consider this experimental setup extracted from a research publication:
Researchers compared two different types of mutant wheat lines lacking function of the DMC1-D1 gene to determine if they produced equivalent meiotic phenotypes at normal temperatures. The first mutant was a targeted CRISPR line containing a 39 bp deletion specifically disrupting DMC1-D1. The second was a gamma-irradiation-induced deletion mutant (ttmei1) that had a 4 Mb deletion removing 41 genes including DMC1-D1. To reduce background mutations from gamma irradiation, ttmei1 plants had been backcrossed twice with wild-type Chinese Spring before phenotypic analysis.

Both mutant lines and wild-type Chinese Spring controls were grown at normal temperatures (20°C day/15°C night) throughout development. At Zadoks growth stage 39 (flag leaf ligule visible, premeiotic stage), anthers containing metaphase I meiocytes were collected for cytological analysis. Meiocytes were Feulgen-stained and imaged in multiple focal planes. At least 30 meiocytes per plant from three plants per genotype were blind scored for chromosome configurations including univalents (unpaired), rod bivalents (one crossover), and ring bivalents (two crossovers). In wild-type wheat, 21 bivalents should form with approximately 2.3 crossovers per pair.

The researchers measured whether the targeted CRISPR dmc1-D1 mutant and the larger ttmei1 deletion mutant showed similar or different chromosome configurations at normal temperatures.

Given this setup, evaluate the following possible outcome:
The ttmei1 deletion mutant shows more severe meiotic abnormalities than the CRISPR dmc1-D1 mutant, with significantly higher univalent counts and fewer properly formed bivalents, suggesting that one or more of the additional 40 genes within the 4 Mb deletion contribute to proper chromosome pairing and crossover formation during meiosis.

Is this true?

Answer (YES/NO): NO